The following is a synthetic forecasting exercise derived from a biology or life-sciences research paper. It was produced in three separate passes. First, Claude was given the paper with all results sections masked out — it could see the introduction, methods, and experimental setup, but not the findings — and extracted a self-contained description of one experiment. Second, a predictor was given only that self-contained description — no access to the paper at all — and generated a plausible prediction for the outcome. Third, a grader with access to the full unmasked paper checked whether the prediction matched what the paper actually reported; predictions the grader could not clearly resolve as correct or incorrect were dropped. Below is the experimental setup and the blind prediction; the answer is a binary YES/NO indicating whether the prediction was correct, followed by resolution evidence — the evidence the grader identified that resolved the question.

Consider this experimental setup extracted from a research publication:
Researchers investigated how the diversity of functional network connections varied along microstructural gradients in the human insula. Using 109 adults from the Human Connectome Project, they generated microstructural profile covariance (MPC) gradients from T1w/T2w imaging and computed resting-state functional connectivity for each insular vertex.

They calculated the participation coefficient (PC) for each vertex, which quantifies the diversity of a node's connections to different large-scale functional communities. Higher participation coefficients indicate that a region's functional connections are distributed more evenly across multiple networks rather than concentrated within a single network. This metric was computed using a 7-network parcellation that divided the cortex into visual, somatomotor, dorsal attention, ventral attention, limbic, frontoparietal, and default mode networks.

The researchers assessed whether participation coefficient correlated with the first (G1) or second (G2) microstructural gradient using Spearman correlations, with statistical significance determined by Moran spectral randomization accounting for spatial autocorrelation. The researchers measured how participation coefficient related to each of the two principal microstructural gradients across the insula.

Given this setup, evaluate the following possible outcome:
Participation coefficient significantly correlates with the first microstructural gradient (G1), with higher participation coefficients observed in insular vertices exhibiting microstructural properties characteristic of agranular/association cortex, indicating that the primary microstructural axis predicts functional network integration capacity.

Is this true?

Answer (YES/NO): YES